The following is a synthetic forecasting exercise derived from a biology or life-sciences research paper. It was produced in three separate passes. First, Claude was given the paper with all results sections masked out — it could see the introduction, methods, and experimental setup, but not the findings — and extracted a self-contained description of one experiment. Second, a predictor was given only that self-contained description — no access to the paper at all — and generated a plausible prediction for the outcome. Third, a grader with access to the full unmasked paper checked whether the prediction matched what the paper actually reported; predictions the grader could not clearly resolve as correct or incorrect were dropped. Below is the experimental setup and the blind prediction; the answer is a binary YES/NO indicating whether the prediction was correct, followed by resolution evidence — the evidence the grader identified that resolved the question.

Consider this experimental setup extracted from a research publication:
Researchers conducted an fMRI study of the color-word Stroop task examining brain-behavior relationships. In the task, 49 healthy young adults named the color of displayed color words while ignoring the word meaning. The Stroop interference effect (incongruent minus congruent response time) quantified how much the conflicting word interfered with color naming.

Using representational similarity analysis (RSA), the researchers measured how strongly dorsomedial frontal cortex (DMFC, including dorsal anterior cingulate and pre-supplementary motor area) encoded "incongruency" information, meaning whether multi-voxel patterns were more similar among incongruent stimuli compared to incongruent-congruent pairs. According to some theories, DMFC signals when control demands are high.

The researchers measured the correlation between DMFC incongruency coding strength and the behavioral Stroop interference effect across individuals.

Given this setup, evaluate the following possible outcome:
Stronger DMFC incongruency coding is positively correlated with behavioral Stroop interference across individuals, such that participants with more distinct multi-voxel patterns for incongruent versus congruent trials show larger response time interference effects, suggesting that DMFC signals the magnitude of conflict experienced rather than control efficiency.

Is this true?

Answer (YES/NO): YES